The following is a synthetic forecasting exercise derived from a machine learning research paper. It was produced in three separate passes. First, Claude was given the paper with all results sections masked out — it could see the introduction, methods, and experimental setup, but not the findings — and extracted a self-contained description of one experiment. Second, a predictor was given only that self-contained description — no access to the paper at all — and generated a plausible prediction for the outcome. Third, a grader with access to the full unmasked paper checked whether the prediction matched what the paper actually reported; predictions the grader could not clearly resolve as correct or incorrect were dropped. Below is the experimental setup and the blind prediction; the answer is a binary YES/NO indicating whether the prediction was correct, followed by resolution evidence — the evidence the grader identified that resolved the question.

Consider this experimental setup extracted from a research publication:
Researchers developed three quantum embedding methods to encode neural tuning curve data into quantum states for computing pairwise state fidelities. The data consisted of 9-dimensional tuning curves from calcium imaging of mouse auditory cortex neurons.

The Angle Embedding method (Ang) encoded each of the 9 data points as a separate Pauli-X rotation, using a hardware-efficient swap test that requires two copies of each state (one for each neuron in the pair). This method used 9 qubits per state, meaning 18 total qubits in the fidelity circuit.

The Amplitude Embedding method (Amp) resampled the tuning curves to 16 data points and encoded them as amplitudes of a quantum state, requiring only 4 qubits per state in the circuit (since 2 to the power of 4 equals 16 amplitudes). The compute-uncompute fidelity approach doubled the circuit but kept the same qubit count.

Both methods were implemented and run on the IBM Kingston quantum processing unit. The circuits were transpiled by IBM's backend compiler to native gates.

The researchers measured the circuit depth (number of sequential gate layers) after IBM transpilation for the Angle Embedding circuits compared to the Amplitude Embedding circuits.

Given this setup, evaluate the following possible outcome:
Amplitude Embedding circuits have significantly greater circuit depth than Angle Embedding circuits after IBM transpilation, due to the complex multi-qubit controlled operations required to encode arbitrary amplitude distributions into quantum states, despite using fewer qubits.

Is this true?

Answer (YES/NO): YES